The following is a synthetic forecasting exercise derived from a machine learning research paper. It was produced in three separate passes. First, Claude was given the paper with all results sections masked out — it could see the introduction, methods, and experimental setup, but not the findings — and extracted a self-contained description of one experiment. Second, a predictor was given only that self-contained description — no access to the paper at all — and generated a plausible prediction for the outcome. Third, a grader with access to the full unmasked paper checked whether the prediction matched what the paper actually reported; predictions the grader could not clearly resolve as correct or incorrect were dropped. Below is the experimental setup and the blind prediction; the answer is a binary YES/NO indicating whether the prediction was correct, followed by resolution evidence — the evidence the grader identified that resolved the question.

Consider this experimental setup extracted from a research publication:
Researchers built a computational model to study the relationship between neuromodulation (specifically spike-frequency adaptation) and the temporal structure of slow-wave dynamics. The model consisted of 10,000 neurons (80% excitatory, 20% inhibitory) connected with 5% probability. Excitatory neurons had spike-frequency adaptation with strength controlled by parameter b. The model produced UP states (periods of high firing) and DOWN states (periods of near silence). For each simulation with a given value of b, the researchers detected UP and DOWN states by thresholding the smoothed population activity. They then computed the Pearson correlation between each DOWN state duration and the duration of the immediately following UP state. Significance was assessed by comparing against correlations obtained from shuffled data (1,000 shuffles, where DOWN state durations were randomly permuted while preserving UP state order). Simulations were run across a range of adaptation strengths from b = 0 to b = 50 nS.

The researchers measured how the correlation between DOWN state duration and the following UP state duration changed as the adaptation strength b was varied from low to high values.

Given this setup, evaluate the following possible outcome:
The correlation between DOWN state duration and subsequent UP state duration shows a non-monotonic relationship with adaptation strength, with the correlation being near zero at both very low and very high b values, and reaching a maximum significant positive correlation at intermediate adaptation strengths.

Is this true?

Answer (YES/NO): NO